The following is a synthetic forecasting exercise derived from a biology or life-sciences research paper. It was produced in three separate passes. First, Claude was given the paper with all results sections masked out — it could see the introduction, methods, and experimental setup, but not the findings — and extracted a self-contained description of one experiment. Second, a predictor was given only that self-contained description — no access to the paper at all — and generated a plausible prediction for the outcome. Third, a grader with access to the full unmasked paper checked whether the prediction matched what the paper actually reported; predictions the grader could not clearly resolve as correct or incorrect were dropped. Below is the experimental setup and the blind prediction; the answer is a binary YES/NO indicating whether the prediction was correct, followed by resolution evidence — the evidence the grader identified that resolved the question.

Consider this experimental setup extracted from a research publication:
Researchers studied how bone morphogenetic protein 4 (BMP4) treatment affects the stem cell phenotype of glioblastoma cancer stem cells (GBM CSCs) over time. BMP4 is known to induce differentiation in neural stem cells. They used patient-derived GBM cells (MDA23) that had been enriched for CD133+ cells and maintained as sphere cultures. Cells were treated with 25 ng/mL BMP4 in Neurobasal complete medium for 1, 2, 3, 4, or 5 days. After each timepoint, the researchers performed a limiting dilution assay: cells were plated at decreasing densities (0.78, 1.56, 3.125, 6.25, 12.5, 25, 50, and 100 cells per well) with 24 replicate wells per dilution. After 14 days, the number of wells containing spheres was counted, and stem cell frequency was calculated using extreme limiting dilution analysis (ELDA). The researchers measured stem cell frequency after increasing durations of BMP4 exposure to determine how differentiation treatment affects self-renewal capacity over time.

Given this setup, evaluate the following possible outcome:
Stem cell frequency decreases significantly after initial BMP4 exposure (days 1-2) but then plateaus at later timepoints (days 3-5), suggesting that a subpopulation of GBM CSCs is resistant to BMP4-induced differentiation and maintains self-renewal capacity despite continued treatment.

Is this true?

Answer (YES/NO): NO